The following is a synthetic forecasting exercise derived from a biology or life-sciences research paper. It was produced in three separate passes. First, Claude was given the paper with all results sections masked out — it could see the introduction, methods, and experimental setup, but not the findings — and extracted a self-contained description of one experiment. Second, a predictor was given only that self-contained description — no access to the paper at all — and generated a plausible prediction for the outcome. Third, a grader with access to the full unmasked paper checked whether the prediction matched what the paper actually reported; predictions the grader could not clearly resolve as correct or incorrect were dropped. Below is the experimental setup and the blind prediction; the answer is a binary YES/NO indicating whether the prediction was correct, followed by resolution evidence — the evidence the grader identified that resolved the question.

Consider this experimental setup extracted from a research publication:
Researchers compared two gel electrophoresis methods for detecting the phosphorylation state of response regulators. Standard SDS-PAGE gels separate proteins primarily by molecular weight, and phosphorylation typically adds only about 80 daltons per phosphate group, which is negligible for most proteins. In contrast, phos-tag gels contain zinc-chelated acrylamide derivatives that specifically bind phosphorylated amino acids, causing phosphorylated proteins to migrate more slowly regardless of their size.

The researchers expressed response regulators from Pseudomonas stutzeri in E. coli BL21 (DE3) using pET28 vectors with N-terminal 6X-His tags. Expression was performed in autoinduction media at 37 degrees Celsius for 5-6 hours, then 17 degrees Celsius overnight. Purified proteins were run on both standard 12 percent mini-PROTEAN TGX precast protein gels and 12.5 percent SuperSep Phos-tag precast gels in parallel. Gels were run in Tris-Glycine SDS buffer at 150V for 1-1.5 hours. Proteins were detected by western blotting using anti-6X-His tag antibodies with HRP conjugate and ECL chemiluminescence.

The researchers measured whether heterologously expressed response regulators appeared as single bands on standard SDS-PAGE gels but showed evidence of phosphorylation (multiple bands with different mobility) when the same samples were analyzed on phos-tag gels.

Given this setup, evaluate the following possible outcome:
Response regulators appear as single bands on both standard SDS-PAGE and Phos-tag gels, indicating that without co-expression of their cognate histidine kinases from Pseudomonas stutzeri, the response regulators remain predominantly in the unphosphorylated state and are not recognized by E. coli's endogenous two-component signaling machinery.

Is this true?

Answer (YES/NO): NO